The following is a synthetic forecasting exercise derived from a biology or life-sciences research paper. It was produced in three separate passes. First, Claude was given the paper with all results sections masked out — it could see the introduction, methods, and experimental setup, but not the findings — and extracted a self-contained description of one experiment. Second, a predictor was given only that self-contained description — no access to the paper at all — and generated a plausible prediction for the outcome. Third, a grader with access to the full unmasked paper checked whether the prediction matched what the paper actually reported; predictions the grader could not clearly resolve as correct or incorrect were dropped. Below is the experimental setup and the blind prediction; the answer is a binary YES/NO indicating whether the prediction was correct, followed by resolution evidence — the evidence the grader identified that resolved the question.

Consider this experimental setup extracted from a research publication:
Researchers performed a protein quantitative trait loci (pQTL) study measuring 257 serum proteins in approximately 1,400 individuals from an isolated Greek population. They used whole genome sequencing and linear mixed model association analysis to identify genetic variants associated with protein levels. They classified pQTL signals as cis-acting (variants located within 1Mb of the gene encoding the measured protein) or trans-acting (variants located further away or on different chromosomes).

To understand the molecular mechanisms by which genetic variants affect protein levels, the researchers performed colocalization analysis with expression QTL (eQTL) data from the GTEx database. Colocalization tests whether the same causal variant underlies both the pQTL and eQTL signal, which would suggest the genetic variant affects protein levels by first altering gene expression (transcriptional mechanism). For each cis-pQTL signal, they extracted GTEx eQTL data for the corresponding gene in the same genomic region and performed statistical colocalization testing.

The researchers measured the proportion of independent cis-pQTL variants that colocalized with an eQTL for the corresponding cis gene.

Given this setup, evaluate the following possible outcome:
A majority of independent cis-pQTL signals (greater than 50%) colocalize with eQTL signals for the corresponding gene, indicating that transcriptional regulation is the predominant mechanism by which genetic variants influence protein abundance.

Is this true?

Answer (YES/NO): NO